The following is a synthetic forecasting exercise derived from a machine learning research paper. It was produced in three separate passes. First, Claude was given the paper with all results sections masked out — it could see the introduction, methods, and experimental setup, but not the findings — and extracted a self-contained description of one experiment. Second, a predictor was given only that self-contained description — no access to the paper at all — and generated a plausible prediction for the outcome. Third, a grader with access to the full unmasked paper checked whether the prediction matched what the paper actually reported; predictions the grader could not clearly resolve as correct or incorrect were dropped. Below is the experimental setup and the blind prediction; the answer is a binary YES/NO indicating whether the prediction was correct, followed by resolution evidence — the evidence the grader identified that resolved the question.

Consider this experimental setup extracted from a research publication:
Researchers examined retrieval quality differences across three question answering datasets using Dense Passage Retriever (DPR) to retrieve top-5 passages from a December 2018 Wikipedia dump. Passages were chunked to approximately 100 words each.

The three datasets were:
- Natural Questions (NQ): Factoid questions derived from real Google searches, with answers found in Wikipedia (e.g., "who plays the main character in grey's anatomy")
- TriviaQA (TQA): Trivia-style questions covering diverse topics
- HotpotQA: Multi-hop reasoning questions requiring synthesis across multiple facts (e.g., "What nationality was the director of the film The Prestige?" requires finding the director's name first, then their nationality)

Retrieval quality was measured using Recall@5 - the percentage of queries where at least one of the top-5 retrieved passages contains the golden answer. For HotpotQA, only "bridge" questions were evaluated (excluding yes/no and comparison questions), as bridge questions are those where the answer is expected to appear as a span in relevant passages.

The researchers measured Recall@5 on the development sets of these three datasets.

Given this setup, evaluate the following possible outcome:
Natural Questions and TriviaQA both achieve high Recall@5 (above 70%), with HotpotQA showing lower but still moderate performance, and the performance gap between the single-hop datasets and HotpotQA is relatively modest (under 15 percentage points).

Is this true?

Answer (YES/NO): NO